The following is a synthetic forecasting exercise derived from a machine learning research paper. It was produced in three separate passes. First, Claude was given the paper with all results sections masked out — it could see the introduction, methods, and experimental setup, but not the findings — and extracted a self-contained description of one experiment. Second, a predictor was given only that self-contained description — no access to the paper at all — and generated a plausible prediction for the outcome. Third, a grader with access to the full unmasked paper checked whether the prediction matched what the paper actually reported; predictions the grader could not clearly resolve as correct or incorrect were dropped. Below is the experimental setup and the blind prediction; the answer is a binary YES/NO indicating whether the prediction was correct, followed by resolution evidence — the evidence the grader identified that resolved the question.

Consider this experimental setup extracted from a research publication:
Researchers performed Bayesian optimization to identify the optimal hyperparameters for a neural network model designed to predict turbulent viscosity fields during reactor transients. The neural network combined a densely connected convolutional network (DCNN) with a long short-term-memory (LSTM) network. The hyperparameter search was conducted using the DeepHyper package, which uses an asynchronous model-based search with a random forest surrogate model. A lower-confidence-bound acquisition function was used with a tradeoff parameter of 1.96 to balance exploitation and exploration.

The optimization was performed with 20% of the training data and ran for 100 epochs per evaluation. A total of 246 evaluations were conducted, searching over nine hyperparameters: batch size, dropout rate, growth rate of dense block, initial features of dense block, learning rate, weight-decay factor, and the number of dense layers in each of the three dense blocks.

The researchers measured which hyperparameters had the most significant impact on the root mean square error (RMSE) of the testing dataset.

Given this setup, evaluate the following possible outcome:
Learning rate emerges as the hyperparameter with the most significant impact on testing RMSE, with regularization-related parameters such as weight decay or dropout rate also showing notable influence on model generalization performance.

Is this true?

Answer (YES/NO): NO